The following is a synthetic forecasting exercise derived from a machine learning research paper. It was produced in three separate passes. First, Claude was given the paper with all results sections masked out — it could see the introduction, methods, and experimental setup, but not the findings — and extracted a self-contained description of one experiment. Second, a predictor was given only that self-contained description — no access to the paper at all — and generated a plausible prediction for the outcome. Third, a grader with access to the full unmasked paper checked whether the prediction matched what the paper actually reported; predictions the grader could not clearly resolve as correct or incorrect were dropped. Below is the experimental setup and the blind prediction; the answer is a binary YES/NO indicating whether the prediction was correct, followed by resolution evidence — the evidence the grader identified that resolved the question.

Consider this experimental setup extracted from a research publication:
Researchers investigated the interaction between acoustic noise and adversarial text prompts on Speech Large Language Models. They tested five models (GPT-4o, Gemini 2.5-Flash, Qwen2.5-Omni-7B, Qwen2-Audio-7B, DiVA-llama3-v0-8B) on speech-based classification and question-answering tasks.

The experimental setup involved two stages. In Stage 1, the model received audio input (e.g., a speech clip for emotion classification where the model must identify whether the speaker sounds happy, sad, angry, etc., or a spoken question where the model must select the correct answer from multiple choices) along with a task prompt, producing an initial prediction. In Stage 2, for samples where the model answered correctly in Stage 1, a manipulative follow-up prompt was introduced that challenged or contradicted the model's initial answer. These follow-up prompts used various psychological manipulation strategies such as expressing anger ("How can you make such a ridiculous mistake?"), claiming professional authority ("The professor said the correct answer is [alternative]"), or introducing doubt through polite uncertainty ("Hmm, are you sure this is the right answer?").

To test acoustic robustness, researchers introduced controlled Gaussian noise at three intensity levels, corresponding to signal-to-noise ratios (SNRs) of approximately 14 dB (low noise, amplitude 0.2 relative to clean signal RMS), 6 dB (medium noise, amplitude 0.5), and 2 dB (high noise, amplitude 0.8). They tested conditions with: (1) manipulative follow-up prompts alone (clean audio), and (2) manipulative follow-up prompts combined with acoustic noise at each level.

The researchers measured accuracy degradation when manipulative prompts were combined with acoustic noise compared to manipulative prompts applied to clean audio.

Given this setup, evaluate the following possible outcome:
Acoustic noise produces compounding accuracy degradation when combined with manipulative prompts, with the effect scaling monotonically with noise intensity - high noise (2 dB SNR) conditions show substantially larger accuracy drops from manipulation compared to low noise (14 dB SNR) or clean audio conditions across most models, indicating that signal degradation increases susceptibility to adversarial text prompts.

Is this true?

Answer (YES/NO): NO